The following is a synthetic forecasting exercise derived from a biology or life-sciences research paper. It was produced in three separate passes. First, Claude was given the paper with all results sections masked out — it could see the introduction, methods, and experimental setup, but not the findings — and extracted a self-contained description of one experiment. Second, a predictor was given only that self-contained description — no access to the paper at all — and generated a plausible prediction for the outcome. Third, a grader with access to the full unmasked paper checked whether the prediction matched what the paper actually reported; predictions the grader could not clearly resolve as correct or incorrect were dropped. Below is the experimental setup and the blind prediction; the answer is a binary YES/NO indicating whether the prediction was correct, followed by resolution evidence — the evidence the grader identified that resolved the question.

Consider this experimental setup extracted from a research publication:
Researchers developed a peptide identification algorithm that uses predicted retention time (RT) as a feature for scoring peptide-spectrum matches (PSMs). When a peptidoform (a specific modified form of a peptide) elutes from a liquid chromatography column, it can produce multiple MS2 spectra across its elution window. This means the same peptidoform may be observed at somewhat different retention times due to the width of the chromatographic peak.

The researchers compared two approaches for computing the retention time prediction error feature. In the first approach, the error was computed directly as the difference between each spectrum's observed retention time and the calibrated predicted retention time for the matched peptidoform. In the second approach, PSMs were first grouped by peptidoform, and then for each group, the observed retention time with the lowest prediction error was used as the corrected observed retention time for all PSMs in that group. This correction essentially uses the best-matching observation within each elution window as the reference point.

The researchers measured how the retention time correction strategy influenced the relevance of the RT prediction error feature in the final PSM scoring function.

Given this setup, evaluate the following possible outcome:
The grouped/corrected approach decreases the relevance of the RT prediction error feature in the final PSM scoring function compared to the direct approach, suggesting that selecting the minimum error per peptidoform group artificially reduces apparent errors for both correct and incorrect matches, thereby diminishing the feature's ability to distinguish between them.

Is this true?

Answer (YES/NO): NO